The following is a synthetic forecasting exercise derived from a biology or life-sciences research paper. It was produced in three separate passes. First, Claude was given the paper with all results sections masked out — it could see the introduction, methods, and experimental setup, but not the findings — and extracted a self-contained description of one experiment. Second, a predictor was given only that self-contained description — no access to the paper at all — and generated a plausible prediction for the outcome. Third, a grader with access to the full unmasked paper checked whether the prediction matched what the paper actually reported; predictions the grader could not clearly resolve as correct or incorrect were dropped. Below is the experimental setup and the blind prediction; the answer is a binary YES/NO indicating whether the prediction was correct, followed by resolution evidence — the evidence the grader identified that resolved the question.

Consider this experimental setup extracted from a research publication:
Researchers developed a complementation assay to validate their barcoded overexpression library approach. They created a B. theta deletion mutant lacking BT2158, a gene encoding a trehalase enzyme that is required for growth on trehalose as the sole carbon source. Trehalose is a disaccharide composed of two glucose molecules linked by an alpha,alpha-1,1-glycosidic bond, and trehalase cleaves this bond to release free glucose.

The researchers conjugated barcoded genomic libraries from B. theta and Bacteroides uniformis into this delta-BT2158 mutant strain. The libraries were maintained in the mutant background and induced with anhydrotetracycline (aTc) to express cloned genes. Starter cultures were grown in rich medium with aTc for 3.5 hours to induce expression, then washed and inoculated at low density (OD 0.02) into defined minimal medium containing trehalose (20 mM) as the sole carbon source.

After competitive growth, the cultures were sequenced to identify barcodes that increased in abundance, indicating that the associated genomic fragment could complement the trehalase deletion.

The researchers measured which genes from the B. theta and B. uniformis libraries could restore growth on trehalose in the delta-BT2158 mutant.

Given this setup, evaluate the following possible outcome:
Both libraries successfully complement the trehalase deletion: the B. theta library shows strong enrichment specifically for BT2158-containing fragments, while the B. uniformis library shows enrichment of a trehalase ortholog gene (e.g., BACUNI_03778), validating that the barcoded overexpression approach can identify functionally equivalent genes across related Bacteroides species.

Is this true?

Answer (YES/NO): YES